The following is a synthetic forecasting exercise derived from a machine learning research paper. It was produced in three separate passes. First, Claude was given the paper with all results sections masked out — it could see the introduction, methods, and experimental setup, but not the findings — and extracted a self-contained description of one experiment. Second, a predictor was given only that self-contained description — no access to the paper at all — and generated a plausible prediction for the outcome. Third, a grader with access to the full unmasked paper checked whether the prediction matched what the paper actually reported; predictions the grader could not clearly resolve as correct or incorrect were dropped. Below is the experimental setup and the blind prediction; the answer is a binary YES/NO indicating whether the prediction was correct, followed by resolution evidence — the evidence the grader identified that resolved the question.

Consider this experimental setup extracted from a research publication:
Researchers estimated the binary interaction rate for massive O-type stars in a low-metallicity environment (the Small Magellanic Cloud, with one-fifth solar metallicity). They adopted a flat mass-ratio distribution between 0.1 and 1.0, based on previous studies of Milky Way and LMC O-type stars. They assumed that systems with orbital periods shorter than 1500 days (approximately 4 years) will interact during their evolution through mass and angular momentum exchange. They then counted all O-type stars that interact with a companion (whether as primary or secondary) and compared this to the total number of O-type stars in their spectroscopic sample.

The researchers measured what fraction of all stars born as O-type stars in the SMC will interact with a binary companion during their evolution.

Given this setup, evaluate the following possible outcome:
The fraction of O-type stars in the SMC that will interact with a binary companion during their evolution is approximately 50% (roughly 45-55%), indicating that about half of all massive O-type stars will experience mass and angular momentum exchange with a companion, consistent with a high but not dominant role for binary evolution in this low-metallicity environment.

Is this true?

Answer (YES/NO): NO